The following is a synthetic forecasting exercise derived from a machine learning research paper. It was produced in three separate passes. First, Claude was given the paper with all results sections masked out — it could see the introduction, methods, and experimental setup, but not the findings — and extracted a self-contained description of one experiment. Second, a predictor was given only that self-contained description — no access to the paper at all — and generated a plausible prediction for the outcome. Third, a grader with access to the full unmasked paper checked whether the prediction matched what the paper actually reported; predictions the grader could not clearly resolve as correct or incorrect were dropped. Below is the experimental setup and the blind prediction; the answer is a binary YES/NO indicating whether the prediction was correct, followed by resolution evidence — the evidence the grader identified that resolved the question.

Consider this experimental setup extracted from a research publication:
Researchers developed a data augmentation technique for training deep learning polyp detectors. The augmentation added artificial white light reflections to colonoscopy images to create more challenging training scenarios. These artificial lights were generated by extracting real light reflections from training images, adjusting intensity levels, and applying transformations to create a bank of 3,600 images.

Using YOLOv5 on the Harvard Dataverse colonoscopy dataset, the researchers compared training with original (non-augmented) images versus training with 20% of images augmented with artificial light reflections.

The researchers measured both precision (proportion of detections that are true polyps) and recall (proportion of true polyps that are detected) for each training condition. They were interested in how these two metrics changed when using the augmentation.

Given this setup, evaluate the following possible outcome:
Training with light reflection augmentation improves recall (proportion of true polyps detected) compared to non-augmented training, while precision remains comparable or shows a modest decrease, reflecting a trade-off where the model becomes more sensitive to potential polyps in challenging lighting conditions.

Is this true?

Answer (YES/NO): YES